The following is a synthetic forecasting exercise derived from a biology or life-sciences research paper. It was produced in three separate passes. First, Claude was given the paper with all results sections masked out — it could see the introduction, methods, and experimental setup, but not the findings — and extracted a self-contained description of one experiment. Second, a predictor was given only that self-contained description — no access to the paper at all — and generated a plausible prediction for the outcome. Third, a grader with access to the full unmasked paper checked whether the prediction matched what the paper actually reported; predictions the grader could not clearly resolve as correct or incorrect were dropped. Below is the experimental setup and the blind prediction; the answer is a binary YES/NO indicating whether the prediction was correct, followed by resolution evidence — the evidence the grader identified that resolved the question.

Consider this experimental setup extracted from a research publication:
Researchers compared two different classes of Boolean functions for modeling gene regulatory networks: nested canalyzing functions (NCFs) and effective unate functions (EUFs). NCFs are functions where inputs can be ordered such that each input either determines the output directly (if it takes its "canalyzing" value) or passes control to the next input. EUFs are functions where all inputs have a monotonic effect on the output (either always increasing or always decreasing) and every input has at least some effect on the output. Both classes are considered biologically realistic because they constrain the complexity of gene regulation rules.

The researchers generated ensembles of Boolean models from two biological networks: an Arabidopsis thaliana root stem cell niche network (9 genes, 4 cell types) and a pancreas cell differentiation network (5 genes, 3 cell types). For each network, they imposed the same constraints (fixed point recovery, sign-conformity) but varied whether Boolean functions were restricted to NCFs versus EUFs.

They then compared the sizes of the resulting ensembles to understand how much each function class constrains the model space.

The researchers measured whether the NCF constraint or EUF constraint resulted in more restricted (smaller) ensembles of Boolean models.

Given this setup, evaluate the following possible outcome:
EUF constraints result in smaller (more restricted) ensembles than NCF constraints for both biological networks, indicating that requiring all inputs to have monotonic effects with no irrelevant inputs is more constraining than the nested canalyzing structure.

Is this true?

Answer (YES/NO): NO